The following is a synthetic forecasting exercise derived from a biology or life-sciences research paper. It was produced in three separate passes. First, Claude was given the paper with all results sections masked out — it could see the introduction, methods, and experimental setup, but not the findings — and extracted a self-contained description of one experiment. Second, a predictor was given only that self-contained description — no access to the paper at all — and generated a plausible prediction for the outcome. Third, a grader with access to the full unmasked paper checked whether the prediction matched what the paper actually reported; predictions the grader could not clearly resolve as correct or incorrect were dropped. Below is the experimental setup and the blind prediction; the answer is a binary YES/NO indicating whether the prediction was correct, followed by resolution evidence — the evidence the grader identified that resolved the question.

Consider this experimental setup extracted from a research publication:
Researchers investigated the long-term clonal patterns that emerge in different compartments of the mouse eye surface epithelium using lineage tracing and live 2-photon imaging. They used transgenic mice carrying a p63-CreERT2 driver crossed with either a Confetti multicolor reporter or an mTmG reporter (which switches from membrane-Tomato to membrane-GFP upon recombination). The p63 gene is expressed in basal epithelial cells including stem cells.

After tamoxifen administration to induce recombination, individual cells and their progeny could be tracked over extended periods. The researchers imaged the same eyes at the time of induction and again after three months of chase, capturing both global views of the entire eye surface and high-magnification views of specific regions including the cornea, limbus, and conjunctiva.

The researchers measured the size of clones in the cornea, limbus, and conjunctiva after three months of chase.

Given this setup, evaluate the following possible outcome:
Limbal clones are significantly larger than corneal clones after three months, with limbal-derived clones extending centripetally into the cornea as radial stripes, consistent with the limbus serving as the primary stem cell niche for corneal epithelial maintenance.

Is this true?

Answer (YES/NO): NO